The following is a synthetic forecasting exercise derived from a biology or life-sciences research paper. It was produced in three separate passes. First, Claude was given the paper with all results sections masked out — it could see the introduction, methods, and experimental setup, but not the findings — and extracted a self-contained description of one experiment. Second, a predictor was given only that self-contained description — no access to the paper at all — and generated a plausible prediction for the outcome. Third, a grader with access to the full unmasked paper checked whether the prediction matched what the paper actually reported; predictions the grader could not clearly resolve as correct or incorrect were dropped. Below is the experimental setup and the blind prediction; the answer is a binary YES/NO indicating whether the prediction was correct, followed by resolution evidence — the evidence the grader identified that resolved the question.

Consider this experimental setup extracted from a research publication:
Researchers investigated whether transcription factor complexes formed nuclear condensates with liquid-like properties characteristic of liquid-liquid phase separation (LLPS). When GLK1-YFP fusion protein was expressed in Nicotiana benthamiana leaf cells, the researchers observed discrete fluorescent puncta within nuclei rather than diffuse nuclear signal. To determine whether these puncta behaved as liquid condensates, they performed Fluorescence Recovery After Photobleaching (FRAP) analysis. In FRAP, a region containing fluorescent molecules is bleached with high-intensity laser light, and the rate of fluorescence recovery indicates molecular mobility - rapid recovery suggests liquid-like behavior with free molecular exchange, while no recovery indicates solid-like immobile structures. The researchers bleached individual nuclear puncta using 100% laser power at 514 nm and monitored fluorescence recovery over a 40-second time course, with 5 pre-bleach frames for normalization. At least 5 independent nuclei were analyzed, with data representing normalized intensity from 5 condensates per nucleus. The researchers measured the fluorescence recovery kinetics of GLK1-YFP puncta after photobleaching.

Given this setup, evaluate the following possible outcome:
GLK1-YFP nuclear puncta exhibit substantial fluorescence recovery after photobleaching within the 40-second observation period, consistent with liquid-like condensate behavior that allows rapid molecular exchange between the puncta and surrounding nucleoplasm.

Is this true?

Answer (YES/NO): YES